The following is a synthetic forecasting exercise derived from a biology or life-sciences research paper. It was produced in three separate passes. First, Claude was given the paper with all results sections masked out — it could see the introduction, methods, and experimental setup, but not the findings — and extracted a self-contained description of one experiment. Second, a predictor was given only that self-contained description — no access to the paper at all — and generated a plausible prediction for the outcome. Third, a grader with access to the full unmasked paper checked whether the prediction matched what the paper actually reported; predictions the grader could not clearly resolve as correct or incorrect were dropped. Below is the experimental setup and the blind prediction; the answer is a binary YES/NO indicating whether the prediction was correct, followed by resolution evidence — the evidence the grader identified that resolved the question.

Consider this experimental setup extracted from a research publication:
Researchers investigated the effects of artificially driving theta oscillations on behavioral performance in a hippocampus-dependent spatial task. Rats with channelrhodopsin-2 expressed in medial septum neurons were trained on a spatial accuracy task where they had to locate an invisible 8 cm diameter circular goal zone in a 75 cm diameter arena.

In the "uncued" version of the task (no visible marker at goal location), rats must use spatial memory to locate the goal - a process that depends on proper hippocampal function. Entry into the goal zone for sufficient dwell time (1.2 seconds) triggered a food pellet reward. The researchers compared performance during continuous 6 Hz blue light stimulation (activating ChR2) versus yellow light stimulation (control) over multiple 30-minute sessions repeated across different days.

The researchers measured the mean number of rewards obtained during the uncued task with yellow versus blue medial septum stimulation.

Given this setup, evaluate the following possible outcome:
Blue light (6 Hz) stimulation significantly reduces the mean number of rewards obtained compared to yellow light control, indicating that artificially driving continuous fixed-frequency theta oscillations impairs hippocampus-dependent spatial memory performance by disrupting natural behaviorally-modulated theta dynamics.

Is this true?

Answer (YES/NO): YES